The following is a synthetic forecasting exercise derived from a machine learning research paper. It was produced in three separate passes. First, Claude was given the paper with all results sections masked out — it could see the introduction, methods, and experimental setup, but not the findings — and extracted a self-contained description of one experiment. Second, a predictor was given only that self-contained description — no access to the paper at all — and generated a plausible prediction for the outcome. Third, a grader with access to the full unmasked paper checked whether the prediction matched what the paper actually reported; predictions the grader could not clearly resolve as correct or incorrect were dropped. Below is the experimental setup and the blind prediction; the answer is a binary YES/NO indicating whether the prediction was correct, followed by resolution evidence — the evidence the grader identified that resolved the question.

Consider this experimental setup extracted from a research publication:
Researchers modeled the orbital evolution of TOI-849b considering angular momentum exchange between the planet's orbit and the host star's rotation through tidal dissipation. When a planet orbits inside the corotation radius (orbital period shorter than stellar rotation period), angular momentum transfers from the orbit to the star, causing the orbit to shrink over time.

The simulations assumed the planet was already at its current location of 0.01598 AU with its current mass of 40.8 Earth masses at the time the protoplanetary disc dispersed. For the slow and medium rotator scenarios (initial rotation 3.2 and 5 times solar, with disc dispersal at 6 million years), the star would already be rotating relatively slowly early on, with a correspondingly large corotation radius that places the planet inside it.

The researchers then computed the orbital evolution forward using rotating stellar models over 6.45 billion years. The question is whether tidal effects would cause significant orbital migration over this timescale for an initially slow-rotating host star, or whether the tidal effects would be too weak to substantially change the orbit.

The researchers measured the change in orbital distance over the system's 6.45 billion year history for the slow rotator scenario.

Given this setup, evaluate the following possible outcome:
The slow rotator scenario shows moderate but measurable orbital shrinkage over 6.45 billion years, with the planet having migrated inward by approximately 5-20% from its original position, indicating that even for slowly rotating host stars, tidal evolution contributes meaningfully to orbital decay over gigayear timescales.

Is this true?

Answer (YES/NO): NO